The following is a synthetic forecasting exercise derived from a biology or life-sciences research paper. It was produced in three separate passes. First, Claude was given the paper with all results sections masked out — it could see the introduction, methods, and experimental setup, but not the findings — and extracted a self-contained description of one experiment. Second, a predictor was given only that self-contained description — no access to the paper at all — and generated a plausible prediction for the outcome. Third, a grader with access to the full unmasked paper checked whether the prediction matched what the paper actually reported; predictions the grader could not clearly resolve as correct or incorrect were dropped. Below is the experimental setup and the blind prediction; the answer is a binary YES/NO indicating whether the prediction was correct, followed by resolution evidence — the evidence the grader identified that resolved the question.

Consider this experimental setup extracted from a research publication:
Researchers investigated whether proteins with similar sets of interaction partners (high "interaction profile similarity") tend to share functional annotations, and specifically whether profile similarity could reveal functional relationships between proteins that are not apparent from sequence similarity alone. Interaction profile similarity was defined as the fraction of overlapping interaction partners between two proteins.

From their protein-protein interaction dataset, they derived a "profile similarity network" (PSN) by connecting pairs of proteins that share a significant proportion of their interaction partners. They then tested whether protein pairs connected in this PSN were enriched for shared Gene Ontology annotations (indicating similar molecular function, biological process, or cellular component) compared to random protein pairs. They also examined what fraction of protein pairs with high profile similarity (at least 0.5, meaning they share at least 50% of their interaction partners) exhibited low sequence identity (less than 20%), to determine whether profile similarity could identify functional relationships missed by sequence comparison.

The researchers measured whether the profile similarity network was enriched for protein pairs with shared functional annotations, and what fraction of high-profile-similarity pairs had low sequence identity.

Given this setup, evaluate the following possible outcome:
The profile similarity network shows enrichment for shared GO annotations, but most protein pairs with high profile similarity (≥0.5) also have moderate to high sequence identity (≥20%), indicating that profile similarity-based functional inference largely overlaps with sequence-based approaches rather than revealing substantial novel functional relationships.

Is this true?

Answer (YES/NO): NO